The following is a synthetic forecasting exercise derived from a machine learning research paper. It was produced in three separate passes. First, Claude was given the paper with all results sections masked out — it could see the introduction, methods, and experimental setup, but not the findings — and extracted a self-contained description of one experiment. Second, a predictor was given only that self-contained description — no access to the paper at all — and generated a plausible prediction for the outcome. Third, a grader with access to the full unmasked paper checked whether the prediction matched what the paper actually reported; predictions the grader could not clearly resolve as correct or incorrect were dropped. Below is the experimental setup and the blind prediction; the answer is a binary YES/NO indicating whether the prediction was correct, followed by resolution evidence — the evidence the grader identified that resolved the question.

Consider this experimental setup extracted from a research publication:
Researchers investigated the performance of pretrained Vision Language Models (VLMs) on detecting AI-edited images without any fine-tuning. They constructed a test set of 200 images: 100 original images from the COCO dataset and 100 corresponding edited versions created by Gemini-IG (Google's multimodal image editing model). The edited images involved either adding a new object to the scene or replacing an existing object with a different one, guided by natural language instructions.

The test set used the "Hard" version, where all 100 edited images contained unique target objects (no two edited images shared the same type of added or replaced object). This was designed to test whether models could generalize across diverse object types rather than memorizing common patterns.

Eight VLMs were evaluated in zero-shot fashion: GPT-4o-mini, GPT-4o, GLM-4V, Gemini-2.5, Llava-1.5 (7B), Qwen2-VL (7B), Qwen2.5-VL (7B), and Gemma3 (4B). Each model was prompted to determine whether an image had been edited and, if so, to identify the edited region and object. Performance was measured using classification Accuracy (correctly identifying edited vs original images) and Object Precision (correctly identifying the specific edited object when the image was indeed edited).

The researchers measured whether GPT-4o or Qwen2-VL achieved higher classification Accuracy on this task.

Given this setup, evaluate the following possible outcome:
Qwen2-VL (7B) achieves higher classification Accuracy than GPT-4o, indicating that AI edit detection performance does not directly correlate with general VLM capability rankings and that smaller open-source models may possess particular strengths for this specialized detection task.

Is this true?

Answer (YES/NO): NO